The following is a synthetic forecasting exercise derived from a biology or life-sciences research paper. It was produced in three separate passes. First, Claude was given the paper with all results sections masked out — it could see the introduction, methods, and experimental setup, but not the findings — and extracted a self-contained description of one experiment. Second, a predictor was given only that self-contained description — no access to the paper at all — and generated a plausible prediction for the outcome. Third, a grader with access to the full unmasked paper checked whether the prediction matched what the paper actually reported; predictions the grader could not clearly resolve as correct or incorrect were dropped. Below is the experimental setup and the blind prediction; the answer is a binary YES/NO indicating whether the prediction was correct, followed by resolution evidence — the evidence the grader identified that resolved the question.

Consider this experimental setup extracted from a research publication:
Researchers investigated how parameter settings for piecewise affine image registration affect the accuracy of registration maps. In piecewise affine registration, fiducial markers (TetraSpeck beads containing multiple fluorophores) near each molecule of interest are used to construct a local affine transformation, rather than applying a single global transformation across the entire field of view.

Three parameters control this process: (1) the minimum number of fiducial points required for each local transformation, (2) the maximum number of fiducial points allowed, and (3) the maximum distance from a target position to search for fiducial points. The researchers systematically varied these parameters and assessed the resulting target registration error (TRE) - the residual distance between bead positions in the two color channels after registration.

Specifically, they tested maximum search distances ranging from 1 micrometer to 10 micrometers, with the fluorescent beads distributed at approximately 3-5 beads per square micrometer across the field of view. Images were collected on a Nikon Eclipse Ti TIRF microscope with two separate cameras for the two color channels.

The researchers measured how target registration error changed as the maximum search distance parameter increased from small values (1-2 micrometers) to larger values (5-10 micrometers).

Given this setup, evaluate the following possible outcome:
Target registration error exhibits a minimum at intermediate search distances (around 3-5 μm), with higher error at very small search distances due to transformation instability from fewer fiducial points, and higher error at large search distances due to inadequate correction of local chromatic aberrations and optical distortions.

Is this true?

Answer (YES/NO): NO